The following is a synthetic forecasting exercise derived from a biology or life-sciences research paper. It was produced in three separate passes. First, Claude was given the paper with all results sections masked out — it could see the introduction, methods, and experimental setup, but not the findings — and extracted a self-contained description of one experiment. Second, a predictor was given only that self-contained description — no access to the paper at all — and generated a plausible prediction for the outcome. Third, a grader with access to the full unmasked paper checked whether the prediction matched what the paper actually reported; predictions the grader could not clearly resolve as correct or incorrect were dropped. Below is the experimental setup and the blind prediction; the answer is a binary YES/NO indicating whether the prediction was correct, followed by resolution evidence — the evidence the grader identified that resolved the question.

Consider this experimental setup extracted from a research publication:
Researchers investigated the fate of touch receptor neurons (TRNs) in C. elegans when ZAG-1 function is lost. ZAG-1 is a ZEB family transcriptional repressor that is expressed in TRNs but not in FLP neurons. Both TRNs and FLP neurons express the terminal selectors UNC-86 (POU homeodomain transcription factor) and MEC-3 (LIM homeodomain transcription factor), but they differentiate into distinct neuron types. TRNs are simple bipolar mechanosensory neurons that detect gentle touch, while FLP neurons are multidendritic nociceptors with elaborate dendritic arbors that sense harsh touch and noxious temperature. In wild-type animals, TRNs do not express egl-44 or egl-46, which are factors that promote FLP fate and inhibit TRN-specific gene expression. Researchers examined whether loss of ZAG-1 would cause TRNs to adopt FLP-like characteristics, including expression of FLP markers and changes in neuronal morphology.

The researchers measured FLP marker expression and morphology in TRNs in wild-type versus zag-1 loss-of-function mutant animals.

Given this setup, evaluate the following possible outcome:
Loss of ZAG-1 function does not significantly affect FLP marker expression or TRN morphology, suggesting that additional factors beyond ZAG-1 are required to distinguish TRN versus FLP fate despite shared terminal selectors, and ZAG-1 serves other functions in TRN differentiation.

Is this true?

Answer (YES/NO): NO